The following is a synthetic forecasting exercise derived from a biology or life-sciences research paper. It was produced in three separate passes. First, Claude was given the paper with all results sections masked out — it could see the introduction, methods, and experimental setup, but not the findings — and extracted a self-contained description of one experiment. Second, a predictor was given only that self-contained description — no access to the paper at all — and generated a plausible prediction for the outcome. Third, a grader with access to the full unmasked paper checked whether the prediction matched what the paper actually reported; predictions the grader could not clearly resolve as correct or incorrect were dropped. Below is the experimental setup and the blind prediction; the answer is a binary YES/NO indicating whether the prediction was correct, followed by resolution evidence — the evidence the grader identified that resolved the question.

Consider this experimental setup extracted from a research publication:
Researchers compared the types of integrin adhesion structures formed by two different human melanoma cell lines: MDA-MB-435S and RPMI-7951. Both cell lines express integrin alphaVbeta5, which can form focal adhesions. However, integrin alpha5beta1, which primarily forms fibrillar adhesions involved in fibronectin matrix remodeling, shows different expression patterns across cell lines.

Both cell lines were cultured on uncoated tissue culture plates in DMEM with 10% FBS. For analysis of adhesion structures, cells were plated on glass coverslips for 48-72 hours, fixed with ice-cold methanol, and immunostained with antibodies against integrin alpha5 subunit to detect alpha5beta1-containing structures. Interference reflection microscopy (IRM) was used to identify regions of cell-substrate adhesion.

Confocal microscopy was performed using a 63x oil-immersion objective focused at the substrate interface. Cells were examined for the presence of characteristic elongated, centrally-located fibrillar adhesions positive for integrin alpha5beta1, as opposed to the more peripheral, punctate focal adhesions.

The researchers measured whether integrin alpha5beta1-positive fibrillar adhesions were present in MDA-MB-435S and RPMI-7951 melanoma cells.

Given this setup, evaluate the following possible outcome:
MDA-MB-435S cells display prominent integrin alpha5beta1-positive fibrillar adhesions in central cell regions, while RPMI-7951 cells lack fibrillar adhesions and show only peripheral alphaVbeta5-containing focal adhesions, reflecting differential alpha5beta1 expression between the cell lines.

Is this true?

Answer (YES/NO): NO